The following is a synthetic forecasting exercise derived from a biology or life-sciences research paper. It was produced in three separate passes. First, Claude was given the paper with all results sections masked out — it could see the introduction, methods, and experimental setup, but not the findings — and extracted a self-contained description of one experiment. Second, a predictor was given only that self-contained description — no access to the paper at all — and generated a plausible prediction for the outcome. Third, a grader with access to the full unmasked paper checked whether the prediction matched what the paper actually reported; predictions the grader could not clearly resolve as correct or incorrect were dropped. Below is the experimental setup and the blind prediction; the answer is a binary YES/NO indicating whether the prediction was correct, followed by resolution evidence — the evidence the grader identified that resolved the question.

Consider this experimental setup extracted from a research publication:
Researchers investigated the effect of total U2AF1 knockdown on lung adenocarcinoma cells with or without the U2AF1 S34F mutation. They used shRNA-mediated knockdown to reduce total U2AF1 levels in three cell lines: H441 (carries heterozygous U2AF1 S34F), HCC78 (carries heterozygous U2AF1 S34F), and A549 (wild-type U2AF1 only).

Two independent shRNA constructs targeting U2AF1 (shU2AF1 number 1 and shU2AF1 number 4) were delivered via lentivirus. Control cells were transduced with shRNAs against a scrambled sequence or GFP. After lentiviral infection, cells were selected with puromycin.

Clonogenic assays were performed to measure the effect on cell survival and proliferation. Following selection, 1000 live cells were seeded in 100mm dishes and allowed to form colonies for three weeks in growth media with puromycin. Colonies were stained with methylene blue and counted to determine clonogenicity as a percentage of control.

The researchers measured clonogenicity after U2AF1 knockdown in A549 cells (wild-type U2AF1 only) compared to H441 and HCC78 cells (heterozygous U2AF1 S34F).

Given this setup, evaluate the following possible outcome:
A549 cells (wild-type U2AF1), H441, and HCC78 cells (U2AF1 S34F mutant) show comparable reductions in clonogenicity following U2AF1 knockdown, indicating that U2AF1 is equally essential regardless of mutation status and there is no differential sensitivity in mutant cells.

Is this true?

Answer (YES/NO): YES